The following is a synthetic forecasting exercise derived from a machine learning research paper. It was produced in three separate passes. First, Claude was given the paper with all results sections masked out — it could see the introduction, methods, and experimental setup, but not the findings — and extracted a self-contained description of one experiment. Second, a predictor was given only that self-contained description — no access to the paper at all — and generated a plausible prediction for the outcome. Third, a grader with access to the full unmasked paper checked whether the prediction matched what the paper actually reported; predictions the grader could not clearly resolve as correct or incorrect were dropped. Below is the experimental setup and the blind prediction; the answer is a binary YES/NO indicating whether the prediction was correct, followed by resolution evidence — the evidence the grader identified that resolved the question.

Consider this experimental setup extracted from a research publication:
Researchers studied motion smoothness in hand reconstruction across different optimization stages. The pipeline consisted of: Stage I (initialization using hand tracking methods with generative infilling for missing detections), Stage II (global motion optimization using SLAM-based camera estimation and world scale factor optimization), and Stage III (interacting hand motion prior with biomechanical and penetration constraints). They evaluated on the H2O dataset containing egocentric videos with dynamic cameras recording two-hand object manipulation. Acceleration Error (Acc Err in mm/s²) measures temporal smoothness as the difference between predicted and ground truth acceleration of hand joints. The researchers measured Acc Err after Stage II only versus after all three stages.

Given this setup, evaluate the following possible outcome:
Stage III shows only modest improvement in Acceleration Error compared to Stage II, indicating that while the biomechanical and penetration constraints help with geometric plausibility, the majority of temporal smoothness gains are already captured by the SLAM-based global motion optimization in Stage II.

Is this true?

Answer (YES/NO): NO